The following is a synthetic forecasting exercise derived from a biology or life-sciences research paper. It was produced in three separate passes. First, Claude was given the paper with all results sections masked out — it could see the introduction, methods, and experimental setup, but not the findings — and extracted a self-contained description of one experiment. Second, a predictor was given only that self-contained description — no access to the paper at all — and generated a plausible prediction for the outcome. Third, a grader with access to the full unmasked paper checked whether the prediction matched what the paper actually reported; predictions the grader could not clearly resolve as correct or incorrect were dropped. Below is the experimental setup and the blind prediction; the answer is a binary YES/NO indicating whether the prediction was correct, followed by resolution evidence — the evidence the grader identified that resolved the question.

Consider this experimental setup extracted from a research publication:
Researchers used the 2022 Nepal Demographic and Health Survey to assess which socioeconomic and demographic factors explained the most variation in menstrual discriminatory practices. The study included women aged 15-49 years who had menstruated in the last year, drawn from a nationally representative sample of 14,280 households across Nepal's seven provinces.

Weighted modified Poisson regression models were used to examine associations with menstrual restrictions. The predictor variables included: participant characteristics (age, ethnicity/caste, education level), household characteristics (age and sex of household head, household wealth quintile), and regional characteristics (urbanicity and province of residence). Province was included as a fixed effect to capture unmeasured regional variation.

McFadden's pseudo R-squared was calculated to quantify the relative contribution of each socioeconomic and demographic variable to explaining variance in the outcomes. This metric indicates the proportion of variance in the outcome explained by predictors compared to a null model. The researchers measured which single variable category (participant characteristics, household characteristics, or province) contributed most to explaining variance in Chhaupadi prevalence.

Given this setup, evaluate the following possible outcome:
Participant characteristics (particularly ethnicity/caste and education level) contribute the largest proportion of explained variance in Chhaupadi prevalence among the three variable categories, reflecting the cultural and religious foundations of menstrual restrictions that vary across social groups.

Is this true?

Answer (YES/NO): NO